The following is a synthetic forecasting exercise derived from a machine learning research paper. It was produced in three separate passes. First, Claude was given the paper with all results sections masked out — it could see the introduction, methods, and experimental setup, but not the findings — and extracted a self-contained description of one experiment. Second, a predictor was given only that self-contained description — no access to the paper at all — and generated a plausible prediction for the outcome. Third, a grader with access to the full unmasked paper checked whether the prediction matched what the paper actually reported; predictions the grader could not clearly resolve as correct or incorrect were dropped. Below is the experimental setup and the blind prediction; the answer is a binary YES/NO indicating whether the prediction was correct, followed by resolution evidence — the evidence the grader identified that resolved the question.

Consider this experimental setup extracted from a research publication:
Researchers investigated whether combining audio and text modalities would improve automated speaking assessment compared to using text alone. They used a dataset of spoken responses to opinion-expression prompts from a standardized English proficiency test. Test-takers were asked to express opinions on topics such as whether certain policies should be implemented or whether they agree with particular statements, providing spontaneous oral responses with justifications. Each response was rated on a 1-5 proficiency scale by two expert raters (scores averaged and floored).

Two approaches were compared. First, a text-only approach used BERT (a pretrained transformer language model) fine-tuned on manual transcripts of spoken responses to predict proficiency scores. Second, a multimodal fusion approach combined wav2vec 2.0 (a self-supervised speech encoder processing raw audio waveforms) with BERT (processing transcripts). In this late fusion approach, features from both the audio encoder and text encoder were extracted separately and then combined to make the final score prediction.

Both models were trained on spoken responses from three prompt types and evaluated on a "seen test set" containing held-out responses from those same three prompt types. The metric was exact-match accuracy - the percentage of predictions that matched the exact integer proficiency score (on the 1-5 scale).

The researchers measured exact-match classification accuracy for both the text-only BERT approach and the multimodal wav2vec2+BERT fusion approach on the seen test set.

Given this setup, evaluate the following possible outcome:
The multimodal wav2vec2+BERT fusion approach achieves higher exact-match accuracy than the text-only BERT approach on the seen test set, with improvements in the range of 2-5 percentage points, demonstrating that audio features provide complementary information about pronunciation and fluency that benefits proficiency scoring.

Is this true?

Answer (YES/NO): NO